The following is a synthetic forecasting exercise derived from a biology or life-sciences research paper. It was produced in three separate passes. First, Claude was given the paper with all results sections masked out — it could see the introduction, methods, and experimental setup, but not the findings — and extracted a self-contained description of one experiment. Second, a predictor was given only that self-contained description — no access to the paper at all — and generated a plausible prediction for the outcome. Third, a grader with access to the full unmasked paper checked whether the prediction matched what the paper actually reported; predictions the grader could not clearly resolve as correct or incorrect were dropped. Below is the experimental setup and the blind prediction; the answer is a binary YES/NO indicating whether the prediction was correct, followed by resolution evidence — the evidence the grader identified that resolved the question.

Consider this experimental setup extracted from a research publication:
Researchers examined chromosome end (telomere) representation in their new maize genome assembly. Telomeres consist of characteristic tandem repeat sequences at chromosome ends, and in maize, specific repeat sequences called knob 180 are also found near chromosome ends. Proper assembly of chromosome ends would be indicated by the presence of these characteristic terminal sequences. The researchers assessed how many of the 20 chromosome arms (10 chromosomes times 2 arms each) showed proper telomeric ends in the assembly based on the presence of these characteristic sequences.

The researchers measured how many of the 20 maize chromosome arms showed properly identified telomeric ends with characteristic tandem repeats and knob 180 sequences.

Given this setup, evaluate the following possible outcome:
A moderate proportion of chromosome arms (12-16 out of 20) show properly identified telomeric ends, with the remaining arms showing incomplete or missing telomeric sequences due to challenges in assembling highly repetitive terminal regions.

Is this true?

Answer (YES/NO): YES